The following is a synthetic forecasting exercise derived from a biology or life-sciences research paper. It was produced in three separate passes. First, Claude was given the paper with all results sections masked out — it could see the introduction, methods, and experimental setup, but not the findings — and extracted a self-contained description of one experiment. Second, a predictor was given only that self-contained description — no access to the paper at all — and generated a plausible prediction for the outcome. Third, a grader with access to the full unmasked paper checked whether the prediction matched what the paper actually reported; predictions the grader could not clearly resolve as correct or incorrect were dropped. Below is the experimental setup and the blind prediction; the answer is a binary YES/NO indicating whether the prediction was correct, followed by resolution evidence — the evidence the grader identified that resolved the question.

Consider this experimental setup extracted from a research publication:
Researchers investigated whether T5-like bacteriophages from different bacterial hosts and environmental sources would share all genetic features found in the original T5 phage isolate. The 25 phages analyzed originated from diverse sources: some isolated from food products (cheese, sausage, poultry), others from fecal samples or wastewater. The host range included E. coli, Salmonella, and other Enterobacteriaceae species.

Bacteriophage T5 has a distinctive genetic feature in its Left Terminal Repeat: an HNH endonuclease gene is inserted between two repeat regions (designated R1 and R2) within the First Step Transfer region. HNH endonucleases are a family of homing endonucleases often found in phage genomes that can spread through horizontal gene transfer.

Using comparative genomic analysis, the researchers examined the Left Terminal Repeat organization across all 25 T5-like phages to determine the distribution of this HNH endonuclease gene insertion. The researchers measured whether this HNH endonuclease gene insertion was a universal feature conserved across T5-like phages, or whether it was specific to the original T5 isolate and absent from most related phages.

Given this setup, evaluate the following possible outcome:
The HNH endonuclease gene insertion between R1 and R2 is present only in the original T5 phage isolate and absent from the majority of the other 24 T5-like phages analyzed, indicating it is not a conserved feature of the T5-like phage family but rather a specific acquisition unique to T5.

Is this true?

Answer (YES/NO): NO